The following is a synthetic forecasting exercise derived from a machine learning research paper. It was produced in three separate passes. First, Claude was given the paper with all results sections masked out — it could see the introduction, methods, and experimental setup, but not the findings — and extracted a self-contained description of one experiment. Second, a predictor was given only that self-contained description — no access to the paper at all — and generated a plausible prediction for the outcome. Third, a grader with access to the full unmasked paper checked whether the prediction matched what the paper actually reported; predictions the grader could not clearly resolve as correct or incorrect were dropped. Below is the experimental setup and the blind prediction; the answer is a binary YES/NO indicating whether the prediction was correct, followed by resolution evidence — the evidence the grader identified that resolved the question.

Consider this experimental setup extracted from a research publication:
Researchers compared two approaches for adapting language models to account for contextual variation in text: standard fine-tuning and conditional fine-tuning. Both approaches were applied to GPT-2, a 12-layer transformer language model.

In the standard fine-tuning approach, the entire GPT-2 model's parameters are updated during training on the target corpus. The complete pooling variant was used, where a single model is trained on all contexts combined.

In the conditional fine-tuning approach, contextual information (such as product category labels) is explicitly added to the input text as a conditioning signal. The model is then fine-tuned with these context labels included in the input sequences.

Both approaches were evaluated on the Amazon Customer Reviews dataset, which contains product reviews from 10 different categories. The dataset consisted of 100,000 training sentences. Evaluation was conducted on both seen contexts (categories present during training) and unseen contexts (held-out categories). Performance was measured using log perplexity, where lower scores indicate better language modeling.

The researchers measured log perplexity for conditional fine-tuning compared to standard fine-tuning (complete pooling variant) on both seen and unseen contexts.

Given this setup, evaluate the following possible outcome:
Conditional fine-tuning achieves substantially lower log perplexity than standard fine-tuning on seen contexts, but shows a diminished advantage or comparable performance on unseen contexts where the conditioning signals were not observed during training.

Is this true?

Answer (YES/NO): NO